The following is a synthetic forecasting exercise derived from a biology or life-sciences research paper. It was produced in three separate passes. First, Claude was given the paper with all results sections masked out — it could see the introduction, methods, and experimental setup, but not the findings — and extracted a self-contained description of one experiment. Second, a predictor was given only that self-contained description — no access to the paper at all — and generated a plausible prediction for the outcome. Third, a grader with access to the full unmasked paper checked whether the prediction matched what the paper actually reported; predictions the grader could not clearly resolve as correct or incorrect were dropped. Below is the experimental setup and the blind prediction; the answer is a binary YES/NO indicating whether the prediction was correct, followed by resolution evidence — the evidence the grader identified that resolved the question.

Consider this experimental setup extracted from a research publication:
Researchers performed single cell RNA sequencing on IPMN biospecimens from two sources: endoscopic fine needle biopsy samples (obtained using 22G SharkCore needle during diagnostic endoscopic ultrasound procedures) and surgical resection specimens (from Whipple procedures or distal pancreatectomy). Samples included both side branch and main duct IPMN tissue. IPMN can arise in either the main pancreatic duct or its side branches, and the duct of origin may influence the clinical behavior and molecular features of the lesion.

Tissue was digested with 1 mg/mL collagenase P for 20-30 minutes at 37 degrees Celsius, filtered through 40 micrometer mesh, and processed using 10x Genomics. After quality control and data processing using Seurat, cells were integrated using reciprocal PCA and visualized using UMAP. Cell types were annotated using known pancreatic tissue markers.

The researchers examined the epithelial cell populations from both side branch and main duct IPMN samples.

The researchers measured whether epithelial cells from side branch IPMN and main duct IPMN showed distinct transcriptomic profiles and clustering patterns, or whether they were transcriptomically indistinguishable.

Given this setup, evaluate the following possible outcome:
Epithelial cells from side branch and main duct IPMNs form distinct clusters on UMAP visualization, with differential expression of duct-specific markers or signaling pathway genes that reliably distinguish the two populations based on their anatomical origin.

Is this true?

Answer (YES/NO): NO